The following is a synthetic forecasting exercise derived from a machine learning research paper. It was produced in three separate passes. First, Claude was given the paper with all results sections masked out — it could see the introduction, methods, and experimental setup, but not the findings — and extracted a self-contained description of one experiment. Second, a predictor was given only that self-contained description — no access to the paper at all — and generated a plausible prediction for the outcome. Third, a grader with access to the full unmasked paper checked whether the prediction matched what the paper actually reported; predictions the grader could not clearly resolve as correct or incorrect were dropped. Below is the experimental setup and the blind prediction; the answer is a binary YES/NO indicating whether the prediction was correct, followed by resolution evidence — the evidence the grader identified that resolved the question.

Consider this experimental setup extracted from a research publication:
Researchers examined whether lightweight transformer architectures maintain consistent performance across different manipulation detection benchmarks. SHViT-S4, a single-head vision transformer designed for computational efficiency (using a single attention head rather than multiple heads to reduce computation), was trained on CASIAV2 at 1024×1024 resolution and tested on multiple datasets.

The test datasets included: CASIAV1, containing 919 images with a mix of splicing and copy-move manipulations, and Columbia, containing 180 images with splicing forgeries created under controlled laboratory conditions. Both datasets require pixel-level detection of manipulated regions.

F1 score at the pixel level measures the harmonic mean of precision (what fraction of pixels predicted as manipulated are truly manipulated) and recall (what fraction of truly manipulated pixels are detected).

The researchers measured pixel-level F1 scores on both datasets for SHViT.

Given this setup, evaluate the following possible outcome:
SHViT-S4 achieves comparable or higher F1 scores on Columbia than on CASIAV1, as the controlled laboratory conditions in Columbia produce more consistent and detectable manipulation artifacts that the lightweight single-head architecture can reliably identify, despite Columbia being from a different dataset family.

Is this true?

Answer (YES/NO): YES